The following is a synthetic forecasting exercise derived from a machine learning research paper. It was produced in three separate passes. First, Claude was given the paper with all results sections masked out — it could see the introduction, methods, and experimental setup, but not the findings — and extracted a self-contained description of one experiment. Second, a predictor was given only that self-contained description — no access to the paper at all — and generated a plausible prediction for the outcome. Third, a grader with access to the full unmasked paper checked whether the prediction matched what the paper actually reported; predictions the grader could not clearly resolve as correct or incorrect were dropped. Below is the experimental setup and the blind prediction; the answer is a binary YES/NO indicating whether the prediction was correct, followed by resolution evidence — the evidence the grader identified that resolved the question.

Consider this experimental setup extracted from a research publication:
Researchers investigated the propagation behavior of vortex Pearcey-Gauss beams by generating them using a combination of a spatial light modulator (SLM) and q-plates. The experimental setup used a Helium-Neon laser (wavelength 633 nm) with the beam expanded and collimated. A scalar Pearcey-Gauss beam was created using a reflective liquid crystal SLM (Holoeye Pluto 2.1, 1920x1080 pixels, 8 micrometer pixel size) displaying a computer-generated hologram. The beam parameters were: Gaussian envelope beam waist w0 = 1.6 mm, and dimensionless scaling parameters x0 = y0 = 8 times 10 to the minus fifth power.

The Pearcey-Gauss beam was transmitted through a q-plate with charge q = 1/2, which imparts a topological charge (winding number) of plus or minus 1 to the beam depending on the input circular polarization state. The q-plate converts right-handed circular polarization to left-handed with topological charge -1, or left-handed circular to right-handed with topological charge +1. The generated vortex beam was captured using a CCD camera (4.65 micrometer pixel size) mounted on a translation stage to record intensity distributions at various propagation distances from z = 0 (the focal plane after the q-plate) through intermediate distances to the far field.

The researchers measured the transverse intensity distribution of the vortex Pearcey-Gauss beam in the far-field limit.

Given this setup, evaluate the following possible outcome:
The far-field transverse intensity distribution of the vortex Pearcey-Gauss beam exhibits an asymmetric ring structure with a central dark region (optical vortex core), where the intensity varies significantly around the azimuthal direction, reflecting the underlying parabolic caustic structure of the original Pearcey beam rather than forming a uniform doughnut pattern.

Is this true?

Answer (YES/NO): NO